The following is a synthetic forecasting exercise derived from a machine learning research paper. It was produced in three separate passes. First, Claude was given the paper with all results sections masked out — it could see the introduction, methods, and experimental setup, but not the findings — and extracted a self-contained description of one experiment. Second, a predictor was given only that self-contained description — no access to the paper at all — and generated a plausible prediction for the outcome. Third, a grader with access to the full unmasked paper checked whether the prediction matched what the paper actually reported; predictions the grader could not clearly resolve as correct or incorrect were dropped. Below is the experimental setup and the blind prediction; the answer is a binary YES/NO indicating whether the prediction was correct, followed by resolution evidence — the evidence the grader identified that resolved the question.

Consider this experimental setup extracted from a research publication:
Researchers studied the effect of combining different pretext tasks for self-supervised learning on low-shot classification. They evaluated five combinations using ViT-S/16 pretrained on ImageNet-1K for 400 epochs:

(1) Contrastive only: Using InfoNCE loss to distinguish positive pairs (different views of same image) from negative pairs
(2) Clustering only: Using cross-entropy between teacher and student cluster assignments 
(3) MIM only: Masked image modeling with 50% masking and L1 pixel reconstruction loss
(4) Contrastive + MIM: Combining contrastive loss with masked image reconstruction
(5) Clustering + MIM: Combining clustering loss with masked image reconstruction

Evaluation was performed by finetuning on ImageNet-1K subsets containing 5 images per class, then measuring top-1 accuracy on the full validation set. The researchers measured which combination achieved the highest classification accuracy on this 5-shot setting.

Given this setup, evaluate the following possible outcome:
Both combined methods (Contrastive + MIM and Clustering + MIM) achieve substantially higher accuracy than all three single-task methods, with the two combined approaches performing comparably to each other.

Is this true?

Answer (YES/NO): NO